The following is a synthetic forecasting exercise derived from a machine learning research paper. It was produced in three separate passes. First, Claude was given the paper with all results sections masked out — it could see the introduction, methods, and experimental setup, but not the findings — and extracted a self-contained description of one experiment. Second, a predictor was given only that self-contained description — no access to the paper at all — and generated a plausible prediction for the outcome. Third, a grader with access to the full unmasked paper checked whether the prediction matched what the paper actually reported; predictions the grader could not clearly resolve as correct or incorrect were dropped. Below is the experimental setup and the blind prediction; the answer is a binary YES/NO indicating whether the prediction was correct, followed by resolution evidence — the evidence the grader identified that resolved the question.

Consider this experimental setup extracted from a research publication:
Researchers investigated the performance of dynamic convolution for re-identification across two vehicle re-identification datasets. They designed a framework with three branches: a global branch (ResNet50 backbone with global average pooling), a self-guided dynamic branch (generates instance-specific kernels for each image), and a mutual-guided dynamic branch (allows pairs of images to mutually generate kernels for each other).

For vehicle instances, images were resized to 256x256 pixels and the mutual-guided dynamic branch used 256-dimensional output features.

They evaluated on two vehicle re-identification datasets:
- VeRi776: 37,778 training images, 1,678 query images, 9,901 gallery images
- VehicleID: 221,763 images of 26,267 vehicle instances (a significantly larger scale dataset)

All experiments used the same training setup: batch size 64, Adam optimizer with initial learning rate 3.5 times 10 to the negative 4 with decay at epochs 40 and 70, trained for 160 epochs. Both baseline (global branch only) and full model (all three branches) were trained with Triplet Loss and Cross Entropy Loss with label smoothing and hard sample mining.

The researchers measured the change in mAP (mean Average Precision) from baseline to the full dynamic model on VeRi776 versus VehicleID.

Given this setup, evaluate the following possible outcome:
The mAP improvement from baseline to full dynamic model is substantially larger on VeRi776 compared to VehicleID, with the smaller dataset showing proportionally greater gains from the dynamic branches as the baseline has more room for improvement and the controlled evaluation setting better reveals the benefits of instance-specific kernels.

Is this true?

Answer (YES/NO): NO